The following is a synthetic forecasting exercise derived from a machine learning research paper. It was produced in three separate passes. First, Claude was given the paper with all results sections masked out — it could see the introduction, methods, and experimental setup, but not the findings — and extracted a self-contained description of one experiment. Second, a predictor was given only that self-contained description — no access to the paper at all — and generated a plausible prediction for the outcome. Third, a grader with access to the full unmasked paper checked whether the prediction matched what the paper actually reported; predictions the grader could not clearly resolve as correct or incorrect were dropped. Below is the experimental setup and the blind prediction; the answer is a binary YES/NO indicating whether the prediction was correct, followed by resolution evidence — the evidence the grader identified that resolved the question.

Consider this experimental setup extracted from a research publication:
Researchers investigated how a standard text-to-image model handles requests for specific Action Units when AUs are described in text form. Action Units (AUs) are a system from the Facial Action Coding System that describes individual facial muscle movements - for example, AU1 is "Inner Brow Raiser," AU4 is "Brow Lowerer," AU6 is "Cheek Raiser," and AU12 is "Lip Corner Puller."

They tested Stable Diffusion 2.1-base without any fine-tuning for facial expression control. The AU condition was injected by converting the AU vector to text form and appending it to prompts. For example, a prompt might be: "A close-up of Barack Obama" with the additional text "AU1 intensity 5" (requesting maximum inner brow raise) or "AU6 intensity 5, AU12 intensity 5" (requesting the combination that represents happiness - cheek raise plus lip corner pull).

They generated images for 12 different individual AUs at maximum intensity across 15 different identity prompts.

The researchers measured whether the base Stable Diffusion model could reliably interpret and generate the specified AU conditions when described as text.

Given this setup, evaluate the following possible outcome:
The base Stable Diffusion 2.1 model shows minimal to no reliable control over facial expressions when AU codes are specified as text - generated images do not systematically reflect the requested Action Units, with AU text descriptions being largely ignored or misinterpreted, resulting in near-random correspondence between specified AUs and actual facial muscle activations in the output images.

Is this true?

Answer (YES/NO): NO